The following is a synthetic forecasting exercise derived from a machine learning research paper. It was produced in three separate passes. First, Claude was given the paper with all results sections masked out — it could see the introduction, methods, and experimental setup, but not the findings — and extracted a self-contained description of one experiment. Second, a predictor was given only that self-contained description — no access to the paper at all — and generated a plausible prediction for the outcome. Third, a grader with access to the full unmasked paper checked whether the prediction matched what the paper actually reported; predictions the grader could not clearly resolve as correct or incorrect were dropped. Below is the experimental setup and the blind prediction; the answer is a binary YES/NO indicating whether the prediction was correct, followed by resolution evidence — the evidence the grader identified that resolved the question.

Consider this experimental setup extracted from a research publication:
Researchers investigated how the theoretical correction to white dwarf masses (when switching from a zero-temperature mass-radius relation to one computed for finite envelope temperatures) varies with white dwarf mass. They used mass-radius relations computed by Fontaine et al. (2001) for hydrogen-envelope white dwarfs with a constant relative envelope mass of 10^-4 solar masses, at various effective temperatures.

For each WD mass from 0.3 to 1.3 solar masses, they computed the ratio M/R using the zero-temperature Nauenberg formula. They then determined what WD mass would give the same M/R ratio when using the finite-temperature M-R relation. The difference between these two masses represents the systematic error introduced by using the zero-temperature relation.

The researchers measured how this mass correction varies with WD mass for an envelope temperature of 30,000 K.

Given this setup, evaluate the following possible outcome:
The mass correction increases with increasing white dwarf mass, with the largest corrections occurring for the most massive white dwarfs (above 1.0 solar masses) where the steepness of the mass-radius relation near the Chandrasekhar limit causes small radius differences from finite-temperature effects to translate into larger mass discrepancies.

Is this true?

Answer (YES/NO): NO